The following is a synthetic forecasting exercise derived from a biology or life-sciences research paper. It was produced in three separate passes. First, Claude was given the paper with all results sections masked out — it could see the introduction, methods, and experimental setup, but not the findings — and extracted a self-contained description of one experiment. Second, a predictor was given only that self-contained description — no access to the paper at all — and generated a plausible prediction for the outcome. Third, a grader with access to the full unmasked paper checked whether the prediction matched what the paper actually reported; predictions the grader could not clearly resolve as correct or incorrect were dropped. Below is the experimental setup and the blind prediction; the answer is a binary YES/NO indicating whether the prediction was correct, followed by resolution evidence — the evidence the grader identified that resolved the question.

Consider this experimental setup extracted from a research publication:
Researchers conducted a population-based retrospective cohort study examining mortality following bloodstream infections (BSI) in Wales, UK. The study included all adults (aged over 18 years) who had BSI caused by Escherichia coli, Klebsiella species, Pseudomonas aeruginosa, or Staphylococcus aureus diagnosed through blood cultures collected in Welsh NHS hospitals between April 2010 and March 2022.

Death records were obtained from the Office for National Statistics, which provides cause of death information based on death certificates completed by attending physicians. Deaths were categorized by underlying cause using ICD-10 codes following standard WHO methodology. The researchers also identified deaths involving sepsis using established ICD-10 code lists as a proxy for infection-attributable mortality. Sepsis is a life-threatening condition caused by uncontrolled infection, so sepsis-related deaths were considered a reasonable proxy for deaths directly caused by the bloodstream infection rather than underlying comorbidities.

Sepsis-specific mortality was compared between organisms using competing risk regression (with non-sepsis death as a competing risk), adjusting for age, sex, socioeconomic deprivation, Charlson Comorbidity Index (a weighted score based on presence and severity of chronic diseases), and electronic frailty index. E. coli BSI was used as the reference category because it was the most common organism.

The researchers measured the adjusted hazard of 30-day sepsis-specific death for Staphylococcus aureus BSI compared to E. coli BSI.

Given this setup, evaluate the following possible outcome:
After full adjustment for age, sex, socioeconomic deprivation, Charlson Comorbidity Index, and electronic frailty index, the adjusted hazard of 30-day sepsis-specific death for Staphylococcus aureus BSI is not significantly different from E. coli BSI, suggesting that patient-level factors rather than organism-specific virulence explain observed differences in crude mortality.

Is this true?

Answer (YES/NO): NO